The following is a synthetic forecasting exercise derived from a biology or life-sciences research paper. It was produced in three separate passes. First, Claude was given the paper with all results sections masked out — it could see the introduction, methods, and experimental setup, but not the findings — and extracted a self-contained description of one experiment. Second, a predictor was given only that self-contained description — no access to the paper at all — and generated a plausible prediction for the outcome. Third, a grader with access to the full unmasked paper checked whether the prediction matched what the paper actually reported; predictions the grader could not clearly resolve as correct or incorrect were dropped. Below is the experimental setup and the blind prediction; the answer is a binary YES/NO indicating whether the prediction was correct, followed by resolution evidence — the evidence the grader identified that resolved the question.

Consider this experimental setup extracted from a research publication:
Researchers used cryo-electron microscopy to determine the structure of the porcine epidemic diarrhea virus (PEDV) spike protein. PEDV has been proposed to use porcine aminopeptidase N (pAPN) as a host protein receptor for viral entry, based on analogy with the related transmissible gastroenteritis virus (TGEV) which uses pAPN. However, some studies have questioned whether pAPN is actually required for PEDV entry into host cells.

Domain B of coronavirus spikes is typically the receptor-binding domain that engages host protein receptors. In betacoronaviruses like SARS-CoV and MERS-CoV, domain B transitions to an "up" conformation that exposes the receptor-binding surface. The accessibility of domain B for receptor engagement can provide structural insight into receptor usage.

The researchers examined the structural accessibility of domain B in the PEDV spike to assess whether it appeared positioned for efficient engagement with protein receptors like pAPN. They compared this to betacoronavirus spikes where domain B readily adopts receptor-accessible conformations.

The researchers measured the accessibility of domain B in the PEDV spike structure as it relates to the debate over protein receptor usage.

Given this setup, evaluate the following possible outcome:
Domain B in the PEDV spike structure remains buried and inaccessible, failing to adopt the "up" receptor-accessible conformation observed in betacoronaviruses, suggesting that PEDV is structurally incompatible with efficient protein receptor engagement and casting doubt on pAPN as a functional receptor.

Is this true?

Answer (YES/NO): YES